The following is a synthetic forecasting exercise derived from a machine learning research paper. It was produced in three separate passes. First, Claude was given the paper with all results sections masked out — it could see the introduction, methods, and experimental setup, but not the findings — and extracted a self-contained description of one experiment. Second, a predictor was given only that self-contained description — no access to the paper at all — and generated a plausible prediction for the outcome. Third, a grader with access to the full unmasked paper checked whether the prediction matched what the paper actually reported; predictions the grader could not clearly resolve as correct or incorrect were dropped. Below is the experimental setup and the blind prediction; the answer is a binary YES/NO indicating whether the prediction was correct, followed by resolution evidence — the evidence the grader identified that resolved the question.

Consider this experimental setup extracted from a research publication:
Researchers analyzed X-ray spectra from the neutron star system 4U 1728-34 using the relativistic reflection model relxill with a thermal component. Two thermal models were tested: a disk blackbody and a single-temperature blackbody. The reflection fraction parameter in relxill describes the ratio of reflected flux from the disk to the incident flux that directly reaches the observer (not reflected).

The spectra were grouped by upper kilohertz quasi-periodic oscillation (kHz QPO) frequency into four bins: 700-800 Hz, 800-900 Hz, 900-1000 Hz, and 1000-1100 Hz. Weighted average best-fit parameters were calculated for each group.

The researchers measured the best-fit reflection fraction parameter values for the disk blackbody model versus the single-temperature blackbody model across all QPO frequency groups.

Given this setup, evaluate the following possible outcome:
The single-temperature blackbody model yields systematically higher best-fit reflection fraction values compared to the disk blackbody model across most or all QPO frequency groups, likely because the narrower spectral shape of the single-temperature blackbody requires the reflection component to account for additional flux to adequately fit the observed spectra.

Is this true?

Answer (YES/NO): NO